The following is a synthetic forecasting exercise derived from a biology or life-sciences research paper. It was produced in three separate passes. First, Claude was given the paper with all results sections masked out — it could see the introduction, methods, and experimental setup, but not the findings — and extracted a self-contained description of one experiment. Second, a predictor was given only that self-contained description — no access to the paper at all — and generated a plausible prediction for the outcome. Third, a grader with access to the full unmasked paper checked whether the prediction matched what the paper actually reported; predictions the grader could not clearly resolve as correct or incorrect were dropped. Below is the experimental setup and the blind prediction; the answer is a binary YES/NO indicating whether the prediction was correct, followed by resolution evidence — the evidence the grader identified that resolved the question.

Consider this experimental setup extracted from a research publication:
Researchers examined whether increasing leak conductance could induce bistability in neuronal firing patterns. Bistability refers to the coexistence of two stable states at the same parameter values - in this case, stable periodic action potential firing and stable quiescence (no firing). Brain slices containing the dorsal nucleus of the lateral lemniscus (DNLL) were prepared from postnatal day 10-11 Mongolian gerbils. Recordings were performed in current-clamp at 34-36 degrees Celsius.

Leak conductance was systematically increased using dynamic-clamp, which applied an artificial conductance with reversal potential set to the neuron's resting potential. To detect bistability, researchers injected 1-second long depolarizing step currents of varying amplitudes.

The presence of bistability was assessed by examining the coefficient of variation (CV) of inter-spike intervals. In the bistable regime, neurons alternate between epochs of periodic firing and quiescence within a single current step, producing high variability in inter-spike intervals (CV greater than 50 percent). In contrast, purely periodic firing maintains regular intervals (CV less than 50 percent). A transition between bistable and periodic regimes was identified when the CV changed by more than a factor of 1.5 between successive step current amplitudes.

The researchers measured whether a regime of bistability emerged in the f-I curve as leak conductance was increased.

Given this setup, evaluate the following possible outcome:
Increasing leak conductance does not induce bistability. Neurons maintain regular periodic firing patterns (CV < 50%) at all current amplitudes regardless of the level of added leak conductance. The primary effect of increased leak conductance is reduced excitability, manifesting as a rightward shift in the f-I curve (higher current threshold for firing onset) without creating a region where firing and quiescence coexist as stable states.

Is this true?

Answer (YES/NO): NO